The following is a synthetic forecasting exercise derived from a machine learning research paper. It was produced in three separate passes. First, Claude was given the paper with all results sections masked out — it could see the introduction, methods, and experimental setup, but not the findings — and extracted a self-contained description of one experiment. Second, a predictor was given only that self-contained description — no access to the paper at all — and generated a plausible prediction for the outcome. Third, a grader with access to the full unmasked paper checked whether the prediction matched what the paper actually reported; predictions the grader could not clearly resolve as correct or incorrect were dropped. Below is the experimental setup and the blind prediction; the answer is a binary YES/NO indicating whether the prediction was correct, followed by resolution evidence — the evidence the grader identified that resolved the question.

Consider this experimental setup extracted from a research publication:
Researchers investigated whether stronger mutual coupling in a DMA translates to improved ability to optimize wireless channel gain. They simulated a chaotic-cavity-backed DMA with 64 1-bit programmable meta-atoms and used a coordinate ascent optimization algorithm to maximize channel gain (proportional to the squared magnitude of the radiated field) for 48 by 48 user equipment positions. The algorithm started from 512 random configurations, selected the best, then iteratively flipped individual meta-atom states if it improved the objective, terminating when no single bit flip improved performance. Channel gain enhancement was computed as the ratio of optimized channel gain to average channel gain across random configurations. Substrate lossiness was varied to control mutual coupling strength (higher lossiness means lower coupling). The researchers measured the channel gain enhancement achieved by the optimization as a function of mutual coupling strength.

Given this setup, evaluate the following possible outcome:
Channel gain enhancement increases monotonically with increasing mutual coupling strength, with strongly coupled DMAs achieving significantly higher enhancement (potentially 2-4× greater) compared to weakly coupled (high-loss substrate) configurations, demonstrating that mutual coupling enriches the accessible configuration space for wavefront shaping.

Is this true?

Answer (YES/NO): NO